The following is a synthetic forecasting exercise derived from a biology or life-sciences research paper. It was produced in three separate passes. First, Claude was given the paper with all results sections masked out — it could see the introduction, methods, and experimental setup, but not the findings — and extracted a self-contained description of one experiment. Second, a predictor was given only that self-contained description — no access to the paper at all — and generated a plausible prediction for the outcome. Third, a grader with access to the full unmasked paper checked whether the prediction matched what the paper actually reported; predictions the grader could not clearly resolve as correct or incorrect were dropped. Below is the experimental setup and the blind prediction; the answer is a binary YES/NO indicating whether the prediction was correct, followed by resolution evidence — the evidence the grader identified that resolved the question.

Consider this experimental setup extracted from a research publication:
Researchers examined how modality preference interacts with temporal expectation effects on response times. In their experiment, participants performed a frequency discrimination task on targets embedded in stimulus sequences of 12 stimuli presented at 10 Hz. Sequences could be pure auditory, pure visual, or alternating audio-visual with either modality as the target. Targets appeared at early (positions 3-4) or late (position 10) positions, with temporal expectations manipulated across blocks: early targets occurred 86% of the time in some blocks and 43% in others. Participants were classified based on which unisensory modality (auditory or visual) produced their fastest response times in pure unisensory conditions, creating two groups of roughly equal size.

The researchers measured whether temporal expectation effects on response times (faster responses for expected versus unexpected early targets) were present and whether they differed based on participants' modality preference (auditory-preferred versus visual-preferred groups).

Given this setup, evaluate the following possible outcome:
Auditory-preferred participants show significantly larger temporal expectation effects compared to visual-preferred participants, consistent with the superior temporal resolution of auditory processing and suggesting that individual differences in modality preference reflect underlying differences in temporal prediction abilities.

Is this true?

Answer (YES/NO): YES